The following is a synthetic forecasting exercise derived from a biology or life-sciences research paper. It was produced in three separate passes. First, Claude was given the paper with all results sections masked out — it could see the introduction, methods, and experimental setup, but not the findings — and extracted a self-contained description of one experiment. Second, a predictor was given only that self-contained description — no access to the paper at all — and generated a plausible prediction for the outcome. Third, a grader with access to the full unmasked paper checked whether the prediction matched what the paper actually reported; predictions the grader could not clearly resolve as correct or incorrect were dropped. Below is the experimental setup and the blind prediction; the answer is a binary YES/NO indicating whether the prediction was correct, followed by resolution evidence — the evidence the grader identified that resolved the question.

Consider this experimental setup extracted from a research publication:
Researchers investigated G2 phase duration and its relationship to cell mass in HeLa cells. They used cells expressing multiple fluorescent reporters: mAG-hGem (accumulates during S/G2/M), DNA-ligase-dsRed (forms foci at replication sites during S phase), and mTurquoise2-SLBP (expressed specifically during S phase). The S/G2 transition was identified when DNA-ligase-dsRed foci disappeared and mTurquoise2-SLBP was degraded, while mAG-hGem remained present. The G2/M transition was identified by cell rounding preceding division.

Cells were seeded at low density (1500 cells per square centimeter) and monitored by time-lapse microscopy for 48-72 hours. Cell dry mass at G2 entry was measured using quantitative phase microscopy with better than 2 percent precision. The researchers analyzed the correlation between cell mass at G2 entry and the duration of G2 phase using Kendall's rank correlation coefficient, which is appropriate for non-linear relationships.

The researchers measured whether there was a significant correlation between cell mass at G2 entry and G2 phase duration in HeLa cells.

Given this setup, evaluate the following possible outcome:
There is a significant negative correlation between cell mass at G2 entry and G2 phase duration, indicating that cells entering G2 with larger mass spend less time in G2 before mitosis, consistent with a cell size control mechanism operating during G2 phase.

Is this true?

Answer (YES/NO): YES